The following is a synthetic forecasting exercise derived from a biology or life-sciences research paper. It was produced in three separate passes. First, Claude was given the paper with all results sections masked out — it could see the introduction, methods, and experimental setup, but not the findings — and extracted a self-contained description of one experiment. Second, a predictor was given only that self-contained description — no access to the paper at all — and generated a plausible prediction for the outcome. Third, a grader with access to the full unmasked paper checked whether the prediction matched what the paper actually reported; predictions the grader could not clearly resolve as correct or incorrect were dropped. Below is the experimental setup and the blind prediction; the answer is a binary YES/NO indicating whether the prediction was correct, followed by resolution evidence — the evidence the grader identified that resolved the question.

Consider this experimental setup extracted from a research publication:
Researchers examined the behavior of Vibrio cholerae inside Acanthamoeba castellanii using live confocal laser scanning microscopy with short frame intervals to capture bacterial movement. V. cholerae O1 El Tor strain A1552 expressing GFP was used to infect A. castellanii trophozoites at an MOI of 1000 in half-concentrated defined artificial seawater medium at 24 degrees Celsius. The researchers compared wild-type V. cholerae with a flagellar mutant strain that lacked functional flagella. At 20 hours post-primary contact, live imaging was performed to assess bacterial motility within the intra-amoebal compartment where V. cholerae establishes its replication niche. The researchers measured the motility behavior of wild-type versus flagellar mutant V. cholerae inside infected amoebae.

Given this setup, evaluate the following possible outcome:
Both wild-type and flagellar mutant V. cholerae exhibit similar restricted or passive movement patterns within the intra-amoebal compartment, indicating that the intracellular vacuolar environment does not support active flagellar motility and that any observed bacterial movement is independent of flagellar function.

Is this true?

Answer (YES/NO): NO